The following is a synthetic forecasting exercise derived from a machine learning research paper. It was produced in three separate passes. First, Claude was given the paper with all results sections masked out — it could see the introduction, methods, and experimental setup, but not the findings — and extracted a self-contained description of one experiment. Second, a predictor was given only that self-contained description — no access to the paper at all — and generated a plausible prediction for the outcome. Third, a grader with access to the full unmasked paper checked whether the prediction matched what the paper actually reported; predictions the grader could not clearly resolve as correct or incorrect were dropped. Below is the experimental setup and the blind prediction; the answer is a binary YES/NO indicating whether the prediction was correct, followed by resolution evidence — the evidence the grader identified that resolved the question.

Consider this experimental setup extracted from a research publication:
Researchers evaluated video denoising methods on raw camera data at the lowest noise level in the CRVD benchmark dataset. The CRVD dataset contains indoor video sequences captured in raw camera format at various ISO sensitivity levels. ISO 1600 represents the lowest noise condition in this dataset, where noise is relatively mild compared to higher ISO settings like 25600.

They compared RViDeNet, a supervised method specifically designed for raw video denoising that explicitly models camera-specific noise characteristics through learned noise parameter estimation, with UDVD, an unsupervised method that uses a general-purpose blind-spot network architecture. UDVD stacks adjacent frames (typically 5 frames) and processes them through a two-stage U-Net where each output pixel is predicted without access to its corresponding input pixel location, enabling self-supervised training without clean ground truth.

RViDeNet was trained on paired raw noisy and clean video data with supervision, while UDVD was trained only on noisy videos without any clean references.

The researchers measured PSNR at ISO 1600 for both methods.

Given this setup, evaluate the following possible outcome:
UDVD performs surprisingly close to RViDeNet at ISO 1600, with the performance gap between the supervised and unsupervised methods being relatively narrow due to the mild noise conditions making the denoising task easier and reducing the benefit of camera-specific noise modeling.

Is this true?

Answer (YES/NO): NO